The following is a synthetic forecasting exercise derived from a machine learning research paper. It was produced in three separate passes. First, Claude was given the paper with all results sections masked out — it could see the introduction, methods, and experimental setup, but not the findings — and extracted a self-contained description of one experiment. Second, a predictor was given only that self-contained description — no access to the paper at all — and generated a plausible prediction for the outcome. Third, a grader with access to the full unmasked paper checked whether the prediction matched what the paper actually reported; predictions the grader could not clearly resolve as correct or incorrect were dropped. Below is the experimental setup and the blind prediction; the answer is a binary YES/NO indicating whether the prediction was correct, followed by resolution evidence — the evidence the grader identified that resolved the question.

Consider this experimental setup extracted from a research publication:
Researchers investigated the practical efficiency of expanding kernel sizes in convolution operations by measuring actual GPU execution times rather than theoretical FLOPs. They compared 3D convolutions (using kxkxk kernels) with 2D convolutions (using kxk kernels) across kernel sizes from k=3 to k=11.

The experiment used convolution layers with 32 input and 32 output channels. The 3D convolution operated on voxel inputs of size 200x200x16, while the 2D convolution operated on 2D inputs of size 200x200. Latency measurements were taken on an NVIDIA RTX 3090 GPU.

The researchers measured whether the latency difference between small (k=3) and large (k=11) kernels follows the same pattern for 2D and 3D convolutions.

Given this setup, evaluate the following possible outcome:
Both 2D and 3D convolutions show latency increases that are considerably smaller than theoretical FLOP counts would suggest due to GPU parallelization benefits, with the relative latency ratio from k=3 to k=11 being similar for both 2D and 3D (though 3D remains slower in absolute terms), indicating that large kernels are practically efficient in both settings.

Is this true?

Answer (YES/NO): NO